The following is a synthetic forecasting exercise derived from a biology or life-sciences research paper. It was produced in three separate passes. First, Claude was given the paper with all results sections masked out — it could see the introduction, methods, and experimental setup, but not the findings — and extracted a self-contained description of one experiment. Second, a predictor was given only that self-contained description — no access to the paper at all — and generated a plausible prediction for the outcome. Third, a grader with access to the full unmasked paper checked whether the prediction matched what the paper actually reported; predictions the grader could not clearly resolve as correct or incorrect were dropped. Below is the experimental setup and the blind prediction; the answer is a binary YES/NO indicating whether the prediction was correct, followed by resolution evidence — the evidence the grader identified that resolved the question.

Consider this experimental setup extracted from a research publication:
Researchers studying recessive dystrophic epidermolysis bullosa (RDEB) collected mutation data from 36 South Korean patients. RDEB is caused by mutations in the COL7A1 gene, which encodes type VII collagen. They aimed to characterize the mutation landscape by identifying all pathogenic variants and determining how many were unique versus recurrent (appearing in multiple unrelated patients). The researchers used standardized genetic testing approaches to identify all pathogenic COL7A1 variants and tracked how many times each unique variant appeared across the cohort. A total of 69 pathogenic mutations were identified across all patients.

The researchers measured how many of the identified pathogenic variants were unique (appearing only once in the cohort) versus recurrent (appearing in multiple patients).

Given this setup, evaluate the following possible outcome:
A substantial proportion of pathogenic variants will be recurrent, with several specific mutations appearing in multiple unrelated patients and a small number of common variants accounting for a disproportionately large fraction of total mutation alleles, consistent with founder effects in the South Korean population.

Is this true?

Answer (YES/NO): YES